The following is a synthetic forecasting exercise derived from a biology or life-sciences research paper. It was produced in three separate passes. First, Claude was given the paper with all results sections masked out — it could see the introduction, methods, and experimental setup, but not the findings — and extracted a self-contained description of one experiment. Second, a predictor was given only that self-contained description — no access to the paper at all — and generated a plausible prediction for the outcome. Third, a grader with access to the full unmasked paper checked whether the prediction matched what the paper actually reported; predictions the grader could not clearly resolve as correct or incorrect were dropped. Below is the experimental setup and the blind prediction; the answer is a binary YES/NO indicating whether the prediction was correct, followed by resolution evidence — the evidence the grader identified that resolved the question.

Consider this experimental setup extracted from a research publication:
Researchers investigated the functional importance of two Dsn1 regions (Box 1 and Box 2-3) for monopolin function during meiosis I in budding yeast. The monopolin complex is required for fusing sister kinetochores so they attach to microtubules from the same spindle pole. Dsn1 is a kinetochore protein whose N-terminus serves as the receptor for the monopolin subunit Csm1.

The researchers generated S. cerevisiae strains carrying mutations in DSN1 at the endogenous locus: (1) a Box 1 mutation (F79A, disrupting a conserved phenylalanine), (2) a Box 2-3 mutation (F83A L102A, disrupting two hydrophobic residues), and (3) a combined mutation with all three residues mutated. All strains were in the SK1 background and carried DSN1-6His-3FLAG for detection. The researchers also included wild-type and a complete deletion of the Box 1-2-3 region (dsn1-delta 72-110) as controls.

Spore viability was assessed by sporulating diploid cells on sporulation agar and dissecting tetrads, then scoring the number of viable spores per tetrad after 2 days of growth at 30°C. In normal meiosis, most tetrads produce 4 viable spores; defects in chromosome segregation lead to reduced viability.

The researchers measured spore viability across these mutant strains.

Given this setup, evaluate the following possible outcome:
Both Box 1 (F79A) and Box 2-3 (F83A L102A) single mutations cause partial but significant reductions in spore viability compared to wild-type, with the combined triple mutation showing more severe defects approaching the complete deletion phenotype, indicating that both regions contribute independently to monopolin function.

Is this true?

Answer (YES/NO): YES